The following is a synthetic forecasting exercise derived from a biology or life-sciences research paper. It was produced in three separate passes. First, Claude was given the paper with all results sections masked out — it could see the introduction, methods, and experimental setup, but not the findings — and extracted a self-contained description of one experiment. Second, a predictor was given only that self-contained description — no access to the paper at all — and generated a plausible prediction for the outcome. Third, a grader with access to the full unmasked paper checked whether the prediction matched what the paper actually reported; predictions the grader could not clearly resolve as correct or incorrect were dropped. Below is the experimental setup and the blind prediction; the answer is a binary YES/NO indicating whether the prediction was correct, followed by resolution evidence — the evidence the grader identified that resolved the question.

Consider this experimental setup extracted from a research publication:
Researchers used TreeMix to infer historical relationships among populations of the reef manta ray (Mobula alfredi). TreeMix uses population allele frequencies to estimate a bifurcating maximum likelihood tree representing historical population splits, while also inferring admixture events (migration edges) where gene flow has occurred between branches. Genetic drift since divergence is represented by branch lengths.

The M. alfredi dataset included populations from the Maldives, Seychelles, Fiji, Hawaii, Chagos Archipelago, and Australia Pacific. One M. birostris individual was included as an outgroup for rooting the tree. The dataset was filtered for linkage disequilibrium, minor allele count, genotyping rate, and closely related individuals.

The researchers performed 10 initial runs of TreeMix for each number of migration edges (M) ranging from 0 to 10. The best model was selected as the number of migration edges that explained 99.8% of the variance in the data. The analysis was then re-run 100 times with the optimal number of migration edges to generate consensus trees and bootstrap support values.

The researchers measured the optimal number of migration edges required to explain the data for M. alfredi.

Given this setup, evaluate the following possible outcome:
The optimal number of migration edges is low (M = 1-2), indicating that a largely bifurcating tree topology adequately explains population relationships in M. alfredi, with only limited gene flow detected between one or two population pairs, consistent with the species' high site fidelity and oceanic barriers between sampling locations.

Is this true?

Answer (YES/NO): YES